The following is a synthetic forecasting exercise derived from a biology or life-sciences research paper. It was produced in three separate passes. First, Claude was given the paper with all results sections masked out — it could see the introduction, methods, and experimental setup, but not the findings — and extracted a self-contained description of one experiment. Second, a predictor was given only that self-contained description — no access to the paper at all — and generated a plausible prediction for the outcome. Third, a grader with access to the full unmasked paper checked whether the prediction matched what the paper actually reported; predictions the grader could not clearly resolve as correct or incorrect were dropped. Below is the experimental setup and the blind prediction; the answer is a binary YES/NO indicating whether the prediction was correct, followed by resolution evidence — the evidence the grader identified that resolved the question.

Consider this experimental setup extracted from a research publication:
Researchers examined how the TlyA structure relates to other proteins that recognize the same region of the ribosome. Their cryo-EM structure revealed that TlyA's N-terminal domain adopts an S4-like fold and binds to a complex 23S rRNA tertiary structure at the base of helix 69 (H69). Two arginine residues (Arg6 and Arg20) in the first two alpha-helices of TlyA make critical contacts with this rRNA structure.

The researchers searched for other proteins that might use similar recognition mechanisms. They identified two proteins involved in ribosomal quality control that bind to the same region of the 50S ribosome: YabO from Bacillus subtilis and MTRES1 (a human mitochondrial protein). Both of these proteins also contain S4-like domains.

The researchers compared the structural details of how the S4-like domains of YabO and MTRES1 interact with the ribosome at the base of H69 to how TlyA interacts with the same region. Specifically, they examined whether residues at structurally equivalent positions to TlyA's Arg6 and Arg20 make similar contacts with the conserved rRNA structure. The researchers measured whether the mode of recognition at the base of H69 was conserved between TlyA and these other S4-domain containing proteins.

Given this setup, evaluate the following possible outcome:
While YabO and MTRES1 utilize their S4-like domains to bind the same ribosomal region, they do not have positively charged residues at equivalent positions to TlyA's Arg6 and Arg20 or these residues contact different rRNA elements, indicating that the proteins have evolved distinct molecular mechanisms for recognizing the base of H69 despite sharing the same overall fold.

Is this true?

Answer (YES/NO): NO